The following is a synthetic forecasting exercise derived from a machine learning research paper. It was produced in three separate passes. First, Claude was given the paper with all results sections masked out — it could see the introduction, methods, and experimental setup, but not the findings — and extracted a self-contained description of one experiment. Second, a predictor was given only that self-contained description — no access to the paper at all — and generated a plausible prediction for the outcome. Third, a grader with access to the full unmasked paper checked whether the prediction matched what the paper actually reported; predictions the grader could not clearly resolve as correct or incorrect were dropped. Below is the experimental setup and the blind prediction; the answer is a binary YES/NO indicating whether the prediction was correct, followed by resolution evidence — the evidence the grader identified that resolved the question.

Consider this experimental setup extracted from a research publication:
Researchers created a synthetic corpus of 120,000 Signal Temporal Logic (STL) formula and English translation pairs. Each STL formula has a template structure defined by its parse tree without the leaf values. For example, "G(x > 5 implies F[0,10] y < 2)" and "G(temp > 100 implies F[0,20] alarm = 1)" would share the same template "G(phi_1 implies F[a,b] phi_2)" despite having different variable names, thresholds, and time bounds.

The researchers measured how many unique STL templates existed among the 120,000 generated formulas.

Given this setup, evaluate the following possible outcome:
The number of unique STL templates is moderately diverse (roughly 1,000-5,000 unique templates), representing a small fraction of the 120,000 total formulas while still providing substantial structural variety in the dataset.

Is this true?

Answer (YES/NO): NO